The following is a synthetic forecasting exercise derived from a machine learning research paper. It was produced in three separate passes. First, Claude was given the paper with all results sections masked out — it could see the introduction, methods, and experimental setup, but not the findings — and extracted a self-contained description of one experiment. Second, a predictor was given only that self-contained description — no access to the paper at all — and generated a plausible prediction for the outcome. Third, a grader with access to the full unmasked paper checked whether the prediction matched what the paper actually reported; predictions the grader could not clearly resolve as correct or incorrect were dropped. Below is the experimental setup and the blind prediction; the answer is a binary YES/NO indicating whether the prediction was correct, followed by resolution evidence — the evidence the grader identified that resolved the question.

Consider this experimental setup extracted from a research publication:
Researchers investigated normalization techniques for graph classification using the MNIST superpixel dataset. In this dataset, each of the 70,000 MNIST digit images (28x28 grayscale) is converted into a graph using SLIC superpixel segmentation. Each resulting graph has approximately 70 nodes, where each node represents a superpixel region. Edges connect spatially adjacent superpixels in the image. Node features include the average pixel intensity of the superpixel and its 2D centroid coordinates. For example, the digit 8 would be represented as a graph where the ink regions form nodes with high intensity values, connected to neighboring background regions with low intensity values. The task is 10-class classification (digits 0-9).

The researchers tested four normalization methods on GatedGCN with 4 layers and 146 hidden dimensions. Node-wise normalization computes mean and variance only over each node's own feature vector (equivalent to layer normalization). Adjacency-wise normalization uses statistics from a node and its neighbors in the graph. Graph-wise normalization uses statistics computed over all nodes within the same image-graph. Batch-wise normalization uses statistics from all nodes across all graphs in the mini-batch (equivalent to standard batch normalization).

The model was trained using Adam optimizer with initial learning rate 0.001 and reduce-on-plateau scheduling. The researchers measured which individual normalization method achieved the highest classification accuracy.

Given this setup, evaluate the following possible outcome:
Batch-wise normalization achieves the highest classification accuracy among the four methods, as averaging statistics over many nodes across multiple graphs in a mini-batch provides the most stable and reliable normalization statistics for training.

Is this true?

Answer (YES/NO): YES